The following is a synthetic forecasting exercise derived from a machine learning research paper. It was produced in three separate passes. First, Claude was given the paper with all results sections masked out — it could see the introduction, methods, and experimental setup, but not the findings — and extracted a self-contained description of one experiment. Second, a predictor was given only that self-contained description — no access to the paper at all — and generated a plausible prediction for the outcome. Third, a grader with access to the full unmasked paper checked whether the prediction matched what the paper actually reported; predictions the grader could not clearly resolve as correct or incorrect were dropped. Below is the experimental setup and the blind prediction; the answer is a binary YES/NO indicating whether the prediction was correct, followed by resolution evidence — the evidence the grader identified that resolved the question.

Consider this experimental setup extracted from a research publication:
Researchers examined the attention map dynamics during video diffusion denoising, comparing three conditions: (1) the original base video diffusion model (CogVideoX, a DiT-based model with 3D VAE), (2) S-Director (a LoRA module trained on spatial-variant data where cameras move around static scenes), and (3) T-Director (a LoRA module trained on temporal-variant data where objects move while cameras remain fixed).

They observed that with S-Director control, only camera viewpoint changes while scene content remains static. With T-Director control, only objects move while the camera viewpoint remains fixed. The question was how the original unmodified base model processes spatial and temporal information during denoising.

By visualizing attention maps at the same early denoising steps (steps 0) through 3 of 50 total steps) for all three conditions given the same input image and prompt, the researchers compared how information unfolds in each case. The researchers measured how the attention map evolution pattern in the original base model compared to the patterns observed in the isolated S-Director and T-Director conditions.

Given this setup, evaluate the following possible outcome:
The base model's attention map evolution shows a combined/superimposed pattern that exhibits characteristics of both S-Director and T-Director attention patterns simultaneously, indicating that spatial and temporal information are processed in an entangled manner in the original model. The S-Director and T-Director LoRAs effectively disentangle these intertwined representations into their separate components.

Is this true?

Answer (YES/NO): YES